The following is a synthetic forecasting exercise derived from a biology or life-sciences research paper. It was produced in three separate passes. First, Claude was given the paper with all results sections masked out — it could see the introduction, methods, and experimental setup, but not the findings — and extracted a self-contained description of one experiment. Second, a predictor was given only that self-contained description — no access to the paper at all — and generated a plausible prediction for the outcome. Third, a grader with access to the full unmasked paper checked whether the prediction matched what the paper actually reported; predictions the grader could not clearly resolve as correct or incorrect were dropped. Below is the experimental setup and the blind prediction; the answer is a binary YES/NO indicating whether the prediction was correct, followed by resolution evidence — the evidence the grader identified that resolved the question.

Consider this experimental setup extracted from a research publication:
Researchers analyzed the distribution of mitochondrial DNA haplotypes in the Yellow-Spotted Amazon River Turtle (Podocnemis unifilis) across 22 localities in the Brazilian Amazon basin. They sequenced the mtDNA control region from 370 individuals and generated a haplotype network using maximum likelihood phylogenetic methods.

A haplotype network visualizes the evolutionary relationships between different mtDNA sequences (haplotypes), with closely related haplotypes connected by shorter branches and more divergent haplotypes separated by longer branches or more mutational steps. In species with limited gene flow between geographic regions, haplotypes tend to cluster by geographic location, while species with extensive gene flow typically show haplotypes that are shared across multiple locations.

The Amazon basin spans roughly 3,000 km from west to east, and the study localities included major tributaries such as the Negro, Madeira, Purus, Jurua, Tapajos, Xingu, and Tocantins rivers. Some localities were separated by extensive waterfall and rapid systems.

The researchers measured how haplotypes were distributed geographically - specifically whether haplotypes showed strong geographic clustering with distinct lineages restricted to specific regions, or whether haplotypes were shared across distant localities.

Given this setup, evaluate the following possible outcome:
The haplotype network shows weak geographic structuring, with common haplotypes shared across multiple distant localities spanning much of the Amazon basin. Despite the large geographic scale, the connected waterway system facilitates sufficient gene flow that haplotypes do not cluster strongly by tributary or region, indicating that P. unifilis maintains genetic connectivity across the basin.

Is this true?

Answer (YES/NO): NO